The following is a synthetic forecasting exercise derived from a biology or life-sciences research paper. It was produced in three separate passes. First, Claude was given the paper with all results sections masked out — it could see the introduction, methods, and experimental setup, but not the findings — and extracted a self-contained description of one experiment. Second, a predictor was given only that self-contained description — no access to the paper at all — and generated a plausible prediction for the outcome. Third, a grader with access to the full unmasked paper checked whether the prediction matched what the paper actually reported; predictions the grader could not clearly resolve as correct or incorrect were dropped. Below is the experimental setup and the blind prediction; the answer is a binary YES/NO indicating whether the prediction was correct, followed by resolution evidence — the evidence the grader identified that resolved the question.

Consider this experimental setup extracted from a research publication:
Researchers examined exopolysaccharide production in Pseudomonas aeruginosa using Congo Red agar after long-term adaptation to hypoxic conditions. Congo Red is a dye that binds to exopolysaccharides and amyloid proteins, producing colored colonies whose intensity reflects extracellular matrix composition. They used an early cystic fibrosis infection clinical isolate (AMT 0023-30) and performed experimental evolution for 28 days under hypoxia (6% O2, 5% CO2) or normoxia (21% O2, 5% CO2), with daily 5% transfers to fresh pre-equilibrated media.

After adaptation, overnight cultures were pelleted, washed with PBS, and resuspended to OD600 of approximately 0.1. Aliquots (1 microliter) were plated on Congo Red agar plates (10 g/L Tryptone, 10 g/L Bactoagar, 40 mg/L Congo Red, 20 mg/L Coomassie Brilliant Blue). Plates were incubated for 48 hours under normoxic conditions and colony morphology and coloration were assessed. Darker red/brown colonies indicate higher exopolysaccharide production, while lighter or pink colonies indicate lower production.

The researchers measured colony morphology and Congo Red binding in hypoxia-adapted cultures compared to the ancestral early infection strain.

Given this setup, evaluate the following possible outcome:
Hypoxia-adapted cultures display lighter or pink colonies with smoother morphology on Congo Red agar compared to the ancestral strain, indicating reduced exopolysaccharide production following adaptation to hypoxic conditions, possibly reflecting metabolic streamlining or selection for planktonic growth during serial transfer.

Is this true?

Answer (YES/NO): NO